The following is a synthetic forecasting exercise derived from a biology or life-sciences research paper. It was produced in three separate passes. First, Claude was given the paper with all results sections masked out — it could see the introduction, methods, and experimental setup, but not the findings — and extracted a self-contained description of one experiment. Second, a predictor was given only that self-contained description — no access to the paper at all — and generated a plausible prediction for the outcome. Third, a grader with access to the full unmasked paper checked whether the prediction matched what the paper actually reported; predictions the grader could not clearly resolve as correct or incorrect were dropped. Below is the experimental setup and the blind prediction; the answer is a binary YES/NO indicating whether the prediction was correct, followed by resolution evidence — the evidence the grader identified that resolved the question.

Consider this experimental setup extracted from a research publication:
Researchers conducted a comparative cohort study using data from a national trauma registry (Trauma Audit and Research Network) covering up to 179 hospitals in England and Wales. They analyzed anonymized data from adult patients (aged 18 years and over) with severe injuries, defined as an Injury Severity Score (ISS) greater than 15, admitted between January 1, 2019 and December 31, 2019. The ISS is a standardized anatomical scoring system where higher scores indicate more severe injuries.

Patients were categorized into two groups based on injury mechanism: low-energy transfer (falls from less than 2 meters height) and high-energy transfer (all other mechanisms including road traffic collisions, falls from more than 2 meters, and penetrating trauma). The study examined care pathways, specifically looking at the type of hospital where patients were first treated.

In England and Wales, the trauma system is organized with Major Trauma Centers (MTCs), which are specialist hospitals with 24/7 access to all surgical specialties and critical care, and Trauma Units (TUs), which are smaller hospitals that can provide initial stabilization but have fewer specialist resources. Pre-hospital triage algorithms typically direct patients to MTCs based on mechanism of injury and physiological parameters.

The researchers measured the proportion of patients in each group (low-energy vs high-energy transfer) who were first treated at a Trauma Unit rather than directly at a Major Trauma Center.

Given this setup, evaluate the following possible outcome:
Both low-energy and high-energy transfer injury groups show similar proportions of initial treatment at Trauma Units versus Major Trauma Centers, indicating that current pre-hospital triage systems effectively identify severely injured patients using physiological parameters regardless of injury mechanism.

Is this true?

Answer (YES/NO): NO